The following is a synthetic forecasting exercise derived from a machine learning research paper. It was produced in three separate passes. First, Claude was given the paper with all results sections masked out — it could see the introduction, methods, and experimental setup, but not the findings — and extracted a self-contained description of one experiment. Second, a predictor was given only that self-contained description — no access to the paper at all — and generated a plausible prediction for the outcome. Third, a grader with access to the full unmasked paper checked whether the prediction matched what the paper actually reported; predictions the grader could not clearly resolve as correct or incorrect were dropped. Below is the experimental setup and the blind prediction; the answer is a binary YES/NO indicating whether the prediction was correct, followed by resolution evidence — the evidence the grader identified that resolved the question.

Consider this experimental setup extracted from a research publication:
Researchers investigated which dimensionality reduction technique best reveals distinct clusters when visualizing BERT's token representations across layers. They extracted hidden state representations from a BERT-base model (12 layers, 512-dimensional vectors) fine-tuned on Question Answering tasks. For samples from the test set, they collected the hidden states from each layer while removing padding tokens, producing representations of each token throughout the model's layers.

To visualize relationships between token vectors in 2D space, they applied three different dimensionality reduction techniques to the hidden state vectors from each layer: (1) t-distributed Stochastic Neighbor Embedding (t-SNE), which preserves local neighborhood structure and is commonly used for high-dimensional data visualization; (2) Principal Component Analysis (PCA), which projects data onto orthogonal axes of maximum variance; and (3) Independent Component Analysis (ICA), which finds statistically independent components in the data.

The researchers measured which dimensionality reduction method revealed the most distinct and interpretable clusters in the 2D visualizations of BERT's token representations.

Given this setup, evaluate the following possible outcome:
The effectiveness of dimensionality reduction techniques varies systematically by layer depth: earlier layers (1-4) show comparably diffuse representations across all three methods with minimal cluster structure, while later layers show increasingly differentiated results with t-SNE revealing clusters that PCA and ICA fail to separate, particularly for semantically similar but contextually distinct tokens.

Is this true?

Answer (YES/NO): NO